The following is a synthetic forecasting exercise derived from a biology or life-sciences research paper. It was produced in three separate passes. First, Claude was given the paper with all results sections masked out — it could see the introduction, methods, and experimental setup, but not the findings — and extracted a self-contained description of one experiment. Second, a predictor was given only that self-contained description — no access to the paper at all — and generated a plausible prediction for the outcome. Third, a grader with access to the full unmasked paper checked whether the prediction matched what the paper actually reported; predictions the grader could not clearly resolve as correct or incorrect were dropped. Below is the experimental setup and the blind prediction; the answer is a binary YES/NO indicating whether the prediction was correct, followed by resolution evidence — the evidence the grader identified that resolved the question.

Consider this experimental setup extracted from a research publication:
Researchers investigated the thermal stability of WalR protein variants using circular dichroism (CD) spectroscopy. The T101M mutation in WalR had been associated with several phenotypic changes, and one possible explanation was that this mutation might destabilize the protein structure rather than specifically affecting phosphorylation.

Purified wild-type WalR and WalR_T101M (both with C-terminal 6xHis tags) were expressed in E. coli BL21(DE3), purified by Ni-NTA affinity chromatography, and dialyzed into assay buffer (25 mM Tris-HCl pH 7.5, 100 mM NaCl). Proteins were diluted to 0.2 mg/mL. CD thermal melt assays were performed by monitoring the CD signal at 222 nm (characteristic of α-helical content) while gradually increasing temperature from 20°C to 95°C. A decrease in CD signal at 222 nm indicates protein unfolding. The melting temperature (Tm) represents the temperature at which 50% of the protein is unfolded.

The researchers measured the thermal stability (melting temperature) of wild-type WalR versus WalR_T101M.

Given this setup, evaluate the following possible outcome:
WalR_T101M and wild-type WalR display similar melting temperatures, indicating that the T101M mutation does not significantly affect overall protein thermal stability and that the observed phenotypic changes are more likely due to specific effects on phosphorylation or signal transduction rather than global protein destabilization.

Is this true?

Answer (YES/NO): YES